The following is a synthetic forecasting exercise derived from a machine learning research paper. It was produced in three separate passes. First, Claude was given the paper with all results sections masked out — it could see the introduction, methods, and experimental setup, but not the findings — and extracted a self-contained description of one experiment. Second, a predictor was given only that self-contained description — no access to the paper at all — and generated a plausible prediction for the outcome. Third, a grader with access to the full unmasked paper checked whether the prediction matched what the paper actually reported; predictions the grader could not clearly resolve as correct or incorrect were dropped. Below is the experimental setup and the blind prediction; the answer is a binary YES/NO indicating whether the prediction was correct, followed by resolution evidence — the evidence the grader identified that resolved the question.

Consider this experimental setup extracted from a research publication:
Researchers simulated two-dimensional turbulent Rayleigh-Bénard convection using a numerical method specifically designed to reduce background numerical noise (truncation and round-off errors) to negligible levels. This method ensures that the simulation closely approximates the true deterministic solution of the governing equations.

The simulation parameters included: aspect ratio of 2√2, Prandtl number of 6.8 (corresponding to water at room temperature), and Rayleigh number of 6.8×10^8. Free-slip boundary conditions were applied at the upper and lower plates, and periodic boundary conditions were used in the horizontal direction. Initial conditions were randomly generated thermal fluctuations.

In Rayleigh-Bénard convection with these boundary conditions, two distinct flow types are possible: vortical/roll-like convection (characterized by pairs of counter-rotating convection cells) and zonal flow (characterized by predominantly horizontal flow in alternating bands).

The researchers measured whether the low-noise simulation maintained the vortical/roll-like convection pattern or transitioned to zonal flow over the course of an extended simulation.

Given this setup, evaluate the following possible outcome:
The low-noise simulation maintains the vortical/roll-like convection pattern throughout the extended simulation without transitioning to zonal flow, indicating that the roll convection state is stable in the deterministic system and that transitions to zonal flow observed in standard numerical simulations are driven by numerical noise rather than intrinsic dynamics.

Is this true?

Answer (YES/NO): YES